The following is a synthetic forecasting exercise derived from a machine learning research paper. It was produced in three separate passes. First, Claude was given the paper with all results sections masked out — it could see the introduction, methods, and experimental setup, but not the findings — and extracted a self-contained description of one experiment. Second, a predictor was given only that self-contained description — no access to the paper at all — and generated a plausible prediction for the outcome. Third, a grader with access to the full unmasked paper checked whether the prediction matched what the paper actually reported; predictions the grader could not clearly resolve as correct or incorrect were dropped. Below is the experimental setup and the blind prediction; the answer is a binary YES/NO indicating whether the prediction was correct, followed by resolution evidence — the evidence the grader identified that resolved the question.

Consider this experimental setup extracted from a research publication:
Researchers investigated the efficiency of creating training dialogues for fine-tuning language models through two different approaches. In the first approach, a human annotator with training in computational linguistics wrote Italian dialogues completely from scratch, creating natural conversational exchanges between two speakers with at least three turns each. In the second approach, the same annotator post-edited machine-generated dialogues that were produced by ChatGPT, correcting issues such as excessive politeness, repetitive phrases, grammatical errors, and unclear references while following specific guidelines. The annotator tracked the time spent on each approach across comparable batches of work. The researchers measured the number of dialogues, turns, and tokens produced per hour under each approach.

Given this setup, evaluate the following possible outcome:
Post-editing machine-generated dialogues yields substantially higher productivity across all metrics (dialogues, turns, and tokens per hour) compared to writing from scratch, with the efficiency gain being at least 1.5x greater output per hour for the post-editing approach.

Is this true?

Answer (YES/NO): YES